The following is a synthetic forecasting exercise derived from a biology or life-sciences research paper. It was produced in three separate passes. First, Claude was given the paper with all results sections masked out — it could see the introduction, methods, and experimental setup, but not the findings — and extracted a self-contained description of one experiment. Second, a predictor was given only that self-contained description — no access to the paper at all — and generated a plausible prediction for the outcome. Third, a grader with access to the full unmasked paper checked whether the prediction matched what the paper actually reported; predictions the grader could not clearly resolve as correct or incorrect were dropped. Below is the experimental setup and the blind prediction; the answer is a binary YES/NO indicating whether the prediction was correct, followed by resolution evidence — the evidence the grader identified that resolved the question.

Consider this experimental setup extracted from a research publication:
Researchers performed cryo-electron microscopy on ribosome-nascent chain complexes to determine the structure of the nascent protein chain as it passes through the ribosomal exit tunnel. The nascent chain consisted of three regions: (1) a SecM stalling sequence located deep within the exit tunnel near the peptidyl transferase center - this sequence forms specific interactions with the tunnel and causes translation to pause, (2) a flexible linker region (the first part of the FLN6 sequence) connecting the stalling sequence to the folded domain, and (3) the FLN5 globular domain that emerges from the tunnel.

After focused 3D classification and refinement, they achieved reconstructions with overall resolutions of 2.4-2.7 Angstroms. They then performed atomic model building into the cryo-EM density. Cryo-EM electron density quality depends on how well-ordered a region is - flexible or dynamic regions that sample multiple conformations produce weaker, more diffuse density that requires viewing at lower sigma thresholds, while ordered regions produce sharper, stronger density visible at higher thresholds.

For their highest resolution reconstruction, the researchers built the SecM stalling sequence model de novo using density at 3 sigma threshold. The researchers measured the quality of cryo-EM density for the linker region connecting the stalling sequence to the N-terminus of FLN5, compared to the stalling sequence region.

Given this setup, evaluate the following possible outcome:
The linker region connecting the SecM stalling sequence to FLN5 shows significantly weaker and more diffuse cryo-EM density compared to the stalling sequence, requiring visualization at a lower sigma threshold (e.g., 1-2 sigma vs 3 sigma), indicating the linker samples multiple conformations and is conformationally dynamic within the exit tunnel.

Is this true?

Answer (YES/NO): YES